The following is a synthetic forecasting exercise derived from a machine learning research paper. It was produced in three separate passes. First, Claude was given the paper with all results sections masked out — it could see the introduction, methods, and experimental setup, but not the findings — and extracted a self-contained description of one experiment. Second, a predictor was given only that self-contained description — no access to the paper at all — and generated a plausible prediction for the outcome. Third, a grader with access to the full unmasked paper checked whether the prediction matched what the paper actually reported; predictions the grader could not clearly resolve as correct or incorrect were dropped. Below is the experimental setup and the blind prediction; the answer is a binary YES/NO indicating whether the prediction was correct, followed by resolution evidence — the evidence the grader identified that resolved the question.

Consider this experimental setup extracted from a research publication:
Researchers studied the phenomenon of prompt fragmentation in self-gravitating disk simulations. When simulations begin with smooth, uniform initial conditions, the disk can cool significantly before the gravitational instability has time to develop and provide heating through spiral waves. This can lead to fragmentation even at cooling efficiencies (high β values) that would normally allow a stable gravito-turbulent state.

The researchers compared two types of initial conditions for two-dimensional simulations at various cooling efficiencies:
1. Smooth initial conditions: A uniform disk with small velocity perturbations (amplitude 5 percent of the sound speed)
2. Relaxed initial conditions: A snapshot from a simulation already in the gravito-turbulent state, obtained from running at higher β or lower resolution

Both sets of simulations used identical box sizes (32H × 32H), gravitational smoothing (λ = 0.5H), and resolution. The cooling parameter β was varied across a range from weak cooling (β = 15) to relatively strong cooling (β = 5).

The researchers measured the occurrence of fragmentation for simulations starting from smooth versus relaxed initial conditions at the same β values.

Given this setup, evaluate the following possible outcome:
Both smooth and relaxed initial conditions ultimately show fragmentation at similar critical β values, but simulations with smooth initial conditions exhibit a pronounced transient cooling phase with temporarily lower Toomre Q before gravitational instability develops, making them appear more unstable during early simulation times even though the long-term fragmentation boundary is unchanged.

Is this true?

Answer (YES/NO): NO